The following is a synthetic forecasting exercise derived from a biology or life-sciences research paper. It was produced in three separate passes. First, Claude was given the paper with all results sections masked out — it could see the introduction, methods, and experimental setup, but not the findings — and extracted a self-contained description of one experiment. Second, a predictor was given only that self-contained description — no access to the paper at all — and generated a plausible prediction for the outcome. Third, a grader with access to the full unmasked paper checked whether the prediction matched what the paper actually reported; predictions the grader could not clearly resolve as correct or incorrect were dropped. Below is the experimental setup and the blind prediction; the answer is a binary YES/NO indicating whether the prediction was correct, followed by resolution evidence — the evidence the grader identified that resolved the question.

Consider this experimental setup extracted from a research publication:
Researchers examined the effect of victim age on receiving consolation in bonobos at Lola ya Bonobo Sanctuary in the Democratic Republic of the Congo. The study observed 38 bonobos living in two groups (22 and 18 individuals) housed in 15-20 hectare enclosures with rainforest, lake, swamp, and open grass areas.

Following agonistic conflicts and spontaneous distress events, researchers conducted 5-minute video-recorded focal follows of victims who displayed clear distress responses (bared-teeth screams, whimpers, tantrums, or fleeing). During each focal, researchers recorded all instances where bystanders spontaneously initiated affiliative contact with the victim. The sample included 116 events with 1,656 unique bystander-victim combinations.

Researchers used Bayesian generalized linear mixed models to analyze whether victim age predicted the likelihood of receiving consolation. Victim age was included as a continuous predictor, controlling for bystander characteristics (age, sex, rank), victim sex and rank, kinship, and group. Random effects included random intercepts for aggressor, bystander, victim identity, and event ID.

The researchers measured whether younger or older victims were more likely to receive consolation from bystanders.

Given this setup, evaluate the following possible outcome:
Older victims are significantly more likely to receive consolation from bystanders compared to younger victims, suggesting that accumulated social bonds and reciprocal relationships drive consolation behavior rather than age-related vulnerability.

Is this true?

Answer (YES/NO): NO